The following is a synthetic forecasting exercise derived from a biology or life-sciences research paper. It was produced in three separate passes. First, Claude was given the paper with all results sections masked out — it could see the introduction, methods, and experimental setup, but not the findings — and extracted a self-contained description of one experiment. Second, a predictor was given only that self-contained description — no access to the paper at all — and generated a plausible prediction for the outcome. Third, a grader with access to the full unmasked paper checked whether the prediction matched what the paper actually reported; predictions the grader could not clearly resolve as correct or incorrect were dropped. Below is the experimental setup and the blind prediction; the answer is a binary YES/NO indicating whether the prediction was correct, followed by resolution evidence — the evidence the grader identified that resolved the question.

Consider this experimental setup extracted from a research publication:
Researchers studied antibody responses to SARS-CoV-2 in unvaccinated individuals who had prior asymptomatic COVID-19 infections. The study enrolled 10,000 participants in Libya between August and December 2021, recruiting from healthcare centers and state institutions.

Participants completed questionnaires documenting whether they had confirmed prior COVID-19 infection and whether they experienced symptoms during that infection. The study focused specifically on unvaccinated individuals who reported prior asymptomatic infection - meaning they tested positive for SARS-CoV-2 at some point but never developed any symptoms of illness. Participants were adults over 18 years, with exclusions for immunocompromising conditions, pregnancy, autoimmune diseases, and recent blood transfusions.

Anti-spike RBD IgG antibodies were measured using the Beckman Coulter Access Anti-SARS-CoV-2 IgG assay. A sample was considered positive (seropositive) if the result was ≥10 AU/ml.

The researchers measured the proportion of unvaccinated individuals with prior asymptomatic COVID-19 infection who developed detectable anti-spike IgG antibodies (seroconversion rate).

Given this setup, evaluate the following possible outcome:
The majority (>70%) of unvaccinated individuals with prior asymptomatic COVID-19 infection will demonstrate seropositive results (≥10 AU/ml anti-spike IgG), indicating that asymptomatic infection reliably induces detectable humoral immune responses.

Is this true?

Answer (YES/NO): NO